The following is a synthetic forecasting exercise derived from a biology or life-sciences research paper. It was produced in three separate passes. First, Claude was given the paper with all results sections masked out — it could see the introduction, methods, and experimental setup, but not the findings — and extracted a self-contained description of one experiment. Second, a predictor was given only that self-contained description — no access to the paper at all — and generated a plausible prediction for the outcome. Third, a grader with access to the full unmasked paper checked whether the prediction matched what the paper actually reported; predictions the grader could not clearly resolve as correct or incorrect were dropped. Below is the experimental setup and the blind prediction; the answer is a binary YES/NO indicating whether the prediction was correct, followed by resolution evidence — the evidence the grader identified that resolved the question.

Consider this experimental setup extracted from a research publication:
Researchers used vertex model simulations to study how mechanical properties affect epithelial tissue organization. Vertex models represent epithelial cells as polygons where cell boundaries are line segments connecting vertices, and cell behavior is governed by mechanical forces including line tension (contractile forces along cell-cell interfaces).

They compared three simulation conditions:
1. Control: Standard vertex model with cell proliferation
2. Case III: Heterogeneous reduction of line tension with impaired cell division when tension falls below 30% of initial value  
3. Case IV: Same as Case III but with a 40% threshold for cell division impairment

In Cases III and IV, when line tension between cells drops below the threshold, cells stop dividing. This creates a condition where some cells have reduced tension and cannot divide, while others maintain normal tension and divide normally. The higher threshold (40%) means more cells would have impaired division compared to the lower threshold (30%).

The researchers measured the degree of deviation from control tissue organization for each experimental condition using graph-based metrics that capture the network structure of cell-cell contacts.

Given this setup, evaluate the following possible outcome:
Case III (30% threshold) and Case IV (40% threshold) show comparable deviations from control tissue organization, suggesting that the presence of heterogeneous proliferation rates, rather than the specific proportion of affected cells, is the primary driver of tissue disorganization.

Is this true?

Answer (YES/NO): YES